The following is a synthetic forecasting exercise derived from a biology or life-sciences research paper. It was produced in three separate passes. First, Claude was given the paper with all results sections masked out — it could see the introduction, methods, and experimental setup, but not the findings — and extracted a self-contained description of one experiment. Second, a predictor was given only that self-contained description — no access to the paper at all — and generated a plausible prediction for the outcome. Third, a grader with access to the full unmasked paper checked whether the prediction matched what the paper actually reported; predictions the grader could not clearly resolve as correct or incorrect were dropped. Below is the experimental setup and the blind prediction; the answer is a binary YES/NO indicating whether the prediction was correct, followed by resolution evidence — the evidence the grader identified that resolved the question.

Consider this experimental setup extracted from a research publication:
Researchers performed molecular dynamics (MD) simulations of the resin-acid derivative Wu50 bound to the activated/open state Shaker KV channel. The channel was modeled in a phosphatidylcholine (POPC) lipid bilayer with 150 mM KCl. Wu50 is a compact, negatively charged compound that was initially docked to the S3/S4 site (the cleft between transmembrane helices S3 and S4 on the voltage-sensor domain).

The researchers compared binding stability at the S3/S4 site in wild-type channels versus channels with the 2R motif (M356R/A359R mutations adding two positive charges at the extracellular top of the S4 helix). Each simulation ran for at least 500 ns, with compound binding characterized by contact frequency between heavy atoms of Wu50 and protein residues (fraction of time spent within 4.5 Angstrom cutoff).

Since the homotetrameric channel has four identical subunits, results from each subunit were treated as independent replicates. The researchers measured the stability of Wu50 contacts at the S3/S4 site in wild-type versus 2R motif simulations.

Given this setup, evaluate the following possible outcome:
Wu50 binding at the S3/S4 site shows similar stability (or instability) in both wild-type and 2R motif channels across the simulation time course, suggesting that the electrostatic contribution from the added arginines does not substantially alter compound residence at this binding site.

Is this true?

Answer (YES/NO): NO